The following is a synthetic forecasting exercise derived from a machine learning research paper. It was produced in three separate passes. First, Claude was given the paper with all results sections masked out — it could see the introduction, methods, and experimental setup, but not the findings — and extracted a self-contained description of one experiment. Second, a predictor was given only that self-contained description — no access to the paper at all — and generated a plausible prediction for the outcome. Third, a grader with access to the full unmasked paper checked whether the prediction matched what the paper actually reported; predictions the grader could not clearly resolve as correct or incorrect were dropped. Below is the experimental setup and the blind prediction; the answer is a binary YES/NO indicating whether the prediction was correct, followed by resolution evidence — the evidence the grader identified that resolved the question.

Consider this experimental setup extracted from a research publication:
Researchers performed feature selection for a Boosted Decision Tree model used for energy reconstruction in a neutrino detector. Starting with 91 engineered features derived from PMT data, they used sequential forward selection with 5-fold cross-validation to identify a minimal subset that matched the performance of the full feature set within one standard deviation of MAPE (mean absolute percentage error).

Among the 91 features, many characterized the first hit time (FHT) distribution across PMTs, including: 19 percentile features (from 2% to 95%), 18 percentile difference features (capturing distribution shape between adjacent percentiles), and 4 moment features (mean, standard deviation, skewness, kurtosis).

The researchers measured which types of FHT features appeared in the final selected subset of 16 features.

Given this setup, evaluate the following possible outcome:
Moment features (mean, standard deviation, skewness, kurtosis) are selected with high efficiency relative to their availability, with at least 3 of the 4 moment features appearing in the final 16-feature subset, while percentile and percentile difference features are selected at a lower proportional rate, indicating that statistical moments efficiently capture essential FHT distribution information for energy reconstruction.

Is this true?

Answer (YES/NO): NO